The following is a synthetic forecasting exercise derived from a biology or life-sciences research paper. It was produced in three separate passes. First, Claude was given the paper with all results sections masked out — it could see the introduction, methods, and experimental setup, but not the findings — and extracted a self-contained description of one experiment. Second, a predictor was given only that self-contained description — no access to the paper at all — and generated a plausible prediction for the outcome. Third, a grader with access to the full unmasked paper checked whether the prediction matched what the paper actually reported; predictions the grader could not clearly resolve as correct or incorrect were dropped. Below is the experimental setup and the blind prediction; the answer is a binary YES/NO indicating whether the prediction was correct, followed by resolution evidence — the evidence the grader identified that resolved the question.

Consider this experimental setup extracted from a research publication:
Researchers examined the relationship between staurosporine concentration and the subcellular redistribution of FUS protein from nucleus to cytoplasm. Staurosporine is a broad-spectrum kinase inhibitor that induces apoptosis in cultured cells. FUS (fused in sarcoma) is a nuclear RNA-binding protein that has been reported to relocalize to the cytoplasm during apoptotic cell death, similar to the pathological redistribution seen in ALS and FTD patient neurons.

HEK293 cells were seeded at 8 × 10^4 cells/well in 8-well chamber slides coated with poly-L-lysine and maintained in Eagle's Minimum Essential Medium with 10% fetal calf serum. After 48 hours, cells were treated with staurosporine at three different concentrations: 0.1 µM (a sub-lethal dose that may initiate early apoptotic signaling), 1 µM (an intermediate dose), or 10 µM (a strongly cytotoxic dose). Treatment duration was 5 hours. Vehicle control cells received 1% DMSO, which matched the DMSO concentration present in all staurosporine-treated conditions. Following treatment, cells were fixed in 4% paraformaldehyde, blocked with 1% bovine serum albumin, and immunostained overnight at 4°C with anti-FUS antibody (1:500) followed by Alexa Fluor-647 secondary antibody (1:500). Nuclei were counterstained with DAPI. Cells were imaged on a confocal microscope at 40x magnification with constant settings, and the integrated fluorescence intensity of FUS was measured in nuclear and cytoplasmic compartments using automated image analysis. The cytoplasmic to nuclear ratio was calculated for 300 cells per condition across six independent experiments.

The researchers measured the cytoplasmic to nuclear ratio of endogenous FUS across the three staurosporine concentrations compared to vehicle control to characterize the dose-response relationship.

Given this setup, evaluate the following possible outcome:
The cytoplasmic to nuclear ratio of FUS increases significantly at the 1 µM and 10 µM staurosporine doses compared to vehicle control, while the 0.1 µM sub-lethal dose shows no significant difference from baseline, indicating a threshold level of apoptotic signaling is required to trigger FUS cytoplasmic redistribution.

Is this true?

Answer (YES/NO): NO